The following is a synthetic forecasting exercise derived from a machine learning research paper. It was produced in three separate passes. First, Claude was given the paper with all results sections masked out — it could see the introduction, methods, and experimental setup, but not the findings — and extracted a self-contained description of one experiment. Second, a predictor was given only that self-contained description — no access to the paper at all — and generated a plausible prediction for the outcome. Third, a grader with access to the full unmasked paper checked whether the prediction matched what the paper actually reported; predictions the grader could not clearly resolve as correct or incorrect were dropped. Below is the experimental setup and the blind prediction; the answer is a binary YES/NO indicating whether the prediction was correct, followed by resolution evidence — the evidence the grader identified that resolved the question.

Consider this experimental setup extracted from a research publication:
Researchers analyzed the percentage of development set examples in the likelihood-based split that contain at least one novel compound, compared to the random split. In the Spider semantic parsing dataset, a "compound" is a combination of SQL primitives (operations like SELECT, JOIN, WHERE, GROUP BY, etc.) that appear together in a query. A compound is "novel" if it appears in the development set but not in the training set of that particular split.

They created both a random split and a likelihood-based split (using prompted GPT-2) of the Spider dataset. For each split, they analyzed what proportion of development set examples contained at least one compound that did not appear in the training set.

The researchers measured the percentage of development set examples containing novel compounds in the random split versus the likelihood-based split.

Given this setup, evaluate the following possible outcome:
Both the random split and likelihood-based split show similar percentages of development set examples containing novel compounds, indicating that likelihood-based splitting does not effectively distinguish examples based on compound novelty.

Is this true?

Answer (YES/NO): NO